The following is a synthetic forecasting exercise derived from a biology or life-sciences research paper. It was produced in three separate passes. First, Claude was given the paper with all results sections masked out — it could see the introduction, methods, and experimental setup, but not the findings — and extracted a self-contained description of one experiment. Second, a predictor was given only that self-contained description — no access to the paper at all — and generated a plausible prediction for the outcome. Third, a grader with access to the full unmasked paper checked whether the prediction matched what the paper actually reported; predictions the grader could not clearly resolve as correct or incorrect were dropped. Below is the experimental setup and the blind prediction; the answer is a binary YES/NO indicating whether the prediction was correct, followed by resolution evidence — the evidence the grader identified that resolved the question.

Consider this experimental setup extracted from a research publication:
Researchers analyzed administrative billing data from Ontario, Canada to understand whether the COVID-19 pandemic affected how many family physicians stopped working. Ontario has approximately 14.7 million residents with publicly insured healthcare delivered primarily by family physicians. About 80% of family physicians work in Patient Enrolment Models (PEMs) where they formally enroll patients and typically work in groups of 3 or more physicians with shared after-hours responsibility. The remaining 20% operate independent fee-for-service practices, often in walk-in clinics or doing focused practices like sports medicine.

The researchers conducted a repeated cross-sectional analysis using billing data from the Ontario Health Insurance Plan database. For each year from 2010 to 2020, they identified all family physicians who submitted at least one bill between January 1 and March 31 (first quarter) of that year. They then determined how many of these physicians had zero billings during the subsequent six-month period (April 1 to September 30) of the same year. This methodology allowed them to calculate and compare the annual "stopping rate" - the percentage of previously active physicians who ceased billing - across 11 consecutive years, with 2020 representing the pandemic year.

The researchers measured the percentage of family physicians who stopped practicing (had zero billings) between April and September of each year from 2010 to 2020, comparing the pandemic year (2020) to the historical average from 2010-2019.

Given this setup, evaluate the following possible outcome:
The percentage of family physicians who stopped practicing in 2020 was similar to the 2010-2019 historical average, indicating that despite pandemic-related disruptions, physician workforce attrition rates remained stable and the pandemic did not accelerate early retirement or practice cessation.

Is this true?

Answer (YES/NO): NO